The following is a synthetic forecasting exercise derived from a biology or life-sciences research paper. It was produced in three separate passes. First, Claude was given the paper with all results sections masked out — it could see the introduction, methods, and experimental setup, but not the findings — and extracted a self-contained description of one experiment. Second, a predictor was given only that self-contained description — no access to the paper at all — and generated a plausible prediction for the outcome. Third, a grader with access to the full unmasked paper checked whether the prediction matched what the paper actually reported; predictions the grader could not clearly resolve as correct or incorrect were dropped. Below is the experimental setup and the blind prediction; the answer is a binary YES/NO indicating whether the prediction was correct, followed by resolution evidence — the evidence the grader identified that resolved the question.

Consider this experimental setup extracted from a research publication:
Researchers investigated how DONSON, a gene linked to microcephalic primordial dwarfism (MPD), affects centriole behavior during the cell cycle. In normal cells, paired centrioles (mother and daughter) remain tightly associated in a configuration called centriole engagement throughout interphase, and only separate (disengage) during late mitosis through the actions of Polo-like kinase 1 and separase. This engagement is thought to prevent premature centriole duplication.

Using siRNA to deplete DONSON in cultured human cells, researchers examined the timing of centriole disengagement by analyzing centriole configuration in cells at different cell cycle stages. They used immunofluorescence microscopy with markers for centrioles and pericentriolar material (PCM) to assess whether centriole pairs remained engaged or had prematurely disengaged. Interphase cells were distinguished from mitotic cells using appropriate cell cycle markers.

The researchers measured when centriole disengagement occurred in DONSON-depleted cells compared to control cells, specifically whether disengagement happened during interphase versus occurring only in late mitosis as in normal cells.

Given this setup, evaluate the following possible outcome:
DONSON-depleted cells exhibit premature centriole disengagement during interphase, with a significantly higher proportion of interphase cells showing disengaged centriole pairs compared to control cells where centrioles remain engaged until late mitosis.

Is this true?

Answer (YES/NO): YES